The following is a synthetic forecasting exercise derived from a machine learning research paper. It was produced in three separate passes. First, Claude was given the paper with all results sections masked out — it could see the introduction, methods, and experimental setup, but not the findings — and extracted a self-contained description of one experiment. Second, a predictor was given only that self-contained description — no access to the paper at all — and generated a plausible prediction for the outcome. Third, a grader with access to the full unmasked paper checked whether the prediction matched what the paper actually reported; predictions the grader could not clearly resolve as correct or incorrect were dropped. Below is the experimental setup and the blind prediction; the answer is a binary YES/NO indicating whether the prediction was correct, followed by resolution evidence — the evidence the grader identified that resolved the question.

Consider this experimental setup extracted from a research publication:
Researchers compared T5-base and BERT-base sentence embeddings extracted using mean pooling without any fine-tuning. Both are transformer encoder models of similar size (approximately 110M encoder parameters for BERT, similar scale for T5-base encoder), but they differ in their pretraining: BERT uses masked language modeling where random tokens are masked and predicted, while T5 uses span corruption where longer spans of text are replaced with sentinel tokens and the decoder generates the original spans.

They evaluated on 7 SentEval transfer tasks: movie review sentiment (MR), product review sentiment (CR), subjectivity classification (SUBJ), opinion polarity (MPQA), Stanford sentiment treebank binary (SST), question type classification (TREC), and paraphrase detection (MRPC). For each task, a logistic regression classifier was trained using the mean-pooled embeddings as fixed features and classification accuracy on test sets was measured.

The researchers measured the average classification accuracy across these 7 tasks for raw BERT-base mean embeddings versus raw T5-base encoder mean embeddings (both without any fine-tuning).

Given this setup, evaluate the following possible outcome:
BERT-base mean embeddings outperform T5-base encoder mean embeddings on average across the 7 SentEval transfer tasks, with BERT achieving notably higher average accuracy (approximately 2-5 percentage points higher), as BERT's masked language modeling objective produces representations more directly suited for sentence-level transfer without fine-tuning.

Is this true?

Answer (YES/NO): NO